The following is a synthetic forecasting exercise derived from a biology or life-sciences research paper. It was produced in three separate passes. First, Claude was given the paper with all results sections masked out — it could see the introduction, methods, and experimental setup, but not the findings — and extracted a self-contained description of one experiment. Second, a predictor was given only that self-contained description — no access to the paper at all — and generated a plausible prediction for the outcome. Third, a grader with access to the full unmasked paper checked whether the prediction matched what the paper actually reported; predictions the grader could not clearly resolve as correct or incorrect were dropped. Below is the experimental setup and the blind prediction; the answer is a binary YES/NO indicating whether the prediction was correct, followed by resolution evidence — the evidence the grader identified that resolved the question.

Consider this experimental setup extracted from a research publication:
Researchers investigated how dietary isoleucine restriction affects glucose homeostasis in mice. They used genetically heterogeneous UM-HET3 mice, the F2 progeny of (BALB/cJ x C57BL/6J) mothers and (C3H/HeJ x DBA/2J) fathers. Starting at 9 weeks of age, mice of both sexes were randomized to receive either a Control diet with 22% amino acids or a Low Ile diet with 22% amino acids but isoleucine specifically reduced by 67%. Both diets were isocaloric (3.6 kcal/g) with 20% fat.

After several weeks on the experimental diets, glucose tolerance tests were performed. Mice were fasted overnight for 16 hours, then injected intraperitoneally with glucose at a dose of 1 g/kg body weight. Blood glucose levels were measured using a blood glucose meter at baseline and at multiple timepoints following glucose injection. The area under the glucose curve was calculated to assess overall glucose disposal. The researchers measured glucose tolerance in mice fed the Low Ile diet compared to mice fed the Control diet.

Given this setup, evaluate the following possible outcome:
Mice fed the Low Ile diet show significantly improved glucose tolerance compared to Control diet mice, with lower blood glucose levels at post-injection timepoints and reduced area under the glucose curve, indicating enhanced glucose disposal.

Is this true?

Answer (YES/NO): NO